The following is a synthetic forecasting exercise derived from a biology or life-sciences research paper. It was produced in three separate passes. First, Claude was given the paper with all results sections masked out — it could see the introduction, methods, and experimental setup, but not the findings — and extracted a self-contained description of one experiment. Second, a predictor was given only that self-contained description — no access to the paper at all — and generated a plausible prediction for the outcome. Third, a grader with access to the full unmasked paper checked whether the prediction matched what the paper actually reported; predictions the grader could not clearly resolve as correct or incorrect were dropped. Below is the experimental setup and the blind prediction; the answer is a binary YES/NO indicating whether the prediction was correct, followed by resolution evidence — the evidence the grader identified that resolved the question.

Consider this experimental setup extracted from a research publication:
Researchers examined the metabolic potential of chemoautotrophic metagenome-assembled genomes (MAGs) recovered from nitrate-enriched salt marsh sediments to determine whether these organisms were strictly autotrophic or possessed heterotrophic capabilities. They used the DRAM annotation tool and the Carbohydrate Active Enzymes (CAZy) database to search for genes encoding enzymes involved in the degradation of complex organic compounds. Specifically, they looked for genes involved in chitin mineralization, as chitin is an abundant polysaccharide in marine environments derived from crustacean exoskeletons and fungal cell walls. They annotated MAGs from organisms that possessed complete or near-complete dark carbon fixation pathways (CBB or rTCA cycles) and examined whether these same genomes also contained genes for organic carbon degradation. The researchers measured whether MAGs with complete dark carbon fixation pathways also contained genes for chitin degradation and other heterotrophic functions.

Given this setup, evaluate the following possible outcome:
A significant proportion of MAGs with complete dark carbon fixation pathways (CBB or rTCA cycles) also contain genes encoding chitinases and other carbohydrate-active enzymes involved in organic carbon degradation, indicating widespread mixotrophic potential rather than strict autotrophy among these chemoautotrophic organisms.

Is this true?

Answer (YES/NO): YES